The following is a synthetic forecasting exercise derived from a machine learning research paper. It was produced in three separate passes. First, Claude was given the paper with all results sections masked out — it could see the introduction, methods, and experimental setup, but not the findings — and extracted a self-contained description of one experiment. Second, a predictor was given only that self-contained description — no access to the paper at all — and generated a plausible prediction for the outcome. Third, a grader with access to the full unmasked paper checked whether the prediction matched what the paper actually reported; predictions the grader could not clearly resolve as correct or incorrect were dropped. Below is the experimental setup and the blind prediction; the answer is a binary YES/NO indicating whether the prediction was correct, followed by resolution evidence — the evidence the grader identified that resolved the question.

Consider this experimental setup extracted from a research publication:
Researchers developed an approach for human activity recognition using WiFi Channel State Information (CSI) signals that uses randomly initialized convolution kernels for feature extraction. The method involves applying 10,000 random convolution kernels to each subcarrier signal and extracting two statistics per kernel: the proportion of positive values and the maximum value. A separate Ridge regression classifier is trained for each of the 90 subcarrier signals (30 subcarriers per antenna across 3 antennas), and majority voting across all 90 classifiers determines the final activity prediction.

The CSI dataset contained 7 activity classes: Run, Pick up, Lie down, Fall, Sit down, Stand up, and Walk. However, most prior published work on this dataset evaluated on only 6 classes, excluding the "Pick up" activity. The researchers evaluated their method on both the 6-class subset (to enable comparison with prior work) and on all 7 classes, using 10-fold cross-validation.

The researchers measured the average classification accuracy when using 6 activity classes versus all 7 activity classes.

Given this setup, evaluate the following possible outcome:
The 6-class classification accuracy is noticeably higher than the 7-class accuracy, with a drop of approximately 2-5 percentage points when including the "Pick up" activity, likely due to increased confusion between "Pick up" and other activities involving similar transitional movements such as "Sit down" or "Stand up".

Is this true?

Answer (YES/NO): NO